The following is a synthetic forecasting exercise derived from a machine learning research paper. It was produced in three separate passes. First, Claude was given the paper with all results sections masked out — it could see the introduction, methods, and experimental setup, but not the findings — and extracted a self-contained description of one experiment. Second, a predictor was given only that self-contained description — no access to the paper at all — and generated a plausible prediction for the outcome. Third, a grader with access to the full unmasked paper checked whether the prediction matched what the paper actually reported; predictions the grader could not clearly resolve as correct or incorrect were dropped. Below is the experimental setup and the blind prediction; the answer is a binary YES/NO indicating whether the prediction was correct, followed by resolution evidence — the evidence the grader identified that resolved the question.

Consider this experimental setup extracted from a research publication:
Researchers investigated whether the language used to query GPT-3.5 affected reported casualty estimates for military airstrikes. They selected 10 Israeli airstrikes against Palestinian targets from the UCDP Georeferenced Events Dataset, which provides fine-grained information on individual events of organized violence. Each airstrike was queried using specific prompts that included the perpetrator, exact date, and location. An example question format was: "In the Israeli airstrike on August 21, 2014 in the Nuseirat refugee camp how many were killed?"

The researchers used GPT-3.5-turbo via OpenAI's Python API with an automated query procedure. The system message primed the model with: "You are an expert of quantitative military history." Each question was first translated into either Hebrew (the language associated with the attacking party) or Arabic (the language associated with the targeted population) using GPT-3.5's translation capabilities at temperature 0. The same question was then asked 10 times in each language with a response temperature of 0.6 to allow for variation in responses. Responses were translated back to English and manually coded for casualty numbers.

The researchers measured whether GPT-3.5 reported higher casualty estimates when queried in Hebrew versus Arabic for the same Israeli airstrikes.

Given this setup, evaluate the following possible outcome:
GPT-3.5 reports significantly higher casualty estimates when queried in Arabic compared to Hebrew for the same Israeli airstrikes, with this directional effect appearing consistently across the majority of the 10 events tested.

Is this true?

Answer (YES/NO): YES